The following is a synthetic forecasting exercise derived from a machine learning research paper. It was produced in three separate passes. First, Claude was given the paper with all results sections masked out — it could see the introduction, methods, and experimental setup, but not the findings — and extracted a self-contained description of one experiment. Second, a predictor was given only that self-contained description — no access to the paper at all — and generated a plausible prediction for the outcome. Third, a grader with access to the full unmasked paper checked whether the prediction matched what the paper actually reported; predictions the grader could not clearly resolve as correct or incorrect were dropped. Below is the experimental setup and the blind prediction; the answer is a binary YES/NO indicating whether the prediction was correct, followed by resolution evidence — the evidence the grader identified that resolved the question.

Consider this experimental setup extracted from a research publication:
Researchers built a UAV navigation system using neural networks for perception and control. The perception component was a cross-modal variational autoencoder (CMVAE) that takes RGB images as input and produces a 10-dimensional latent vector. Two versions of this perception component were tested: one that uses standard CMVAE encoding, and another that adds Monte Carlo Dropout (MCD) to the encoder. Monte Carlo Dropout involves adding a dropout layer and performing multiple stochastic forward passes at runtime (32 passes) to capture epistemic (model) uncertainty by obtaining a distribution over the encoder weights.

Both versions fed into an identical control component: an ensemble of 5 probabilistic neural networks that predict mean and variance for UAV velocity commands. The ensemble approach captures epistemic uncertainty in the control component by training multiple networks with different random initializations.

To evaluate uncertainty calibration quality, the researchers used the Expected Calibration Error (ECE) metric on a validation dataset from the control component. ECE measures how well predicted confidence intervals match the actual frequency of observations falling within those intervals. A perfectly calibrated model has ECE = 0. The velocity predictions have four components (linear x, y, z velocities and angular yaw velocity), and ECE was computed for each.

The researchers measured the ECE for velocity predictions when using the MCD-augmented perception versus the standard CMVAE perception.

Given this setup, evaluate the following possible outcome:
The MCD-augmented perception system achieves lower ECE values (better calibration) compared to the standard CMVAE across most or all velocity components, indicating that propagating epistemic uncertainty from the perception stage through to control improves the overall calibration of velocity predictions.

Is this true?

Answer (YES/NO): NO